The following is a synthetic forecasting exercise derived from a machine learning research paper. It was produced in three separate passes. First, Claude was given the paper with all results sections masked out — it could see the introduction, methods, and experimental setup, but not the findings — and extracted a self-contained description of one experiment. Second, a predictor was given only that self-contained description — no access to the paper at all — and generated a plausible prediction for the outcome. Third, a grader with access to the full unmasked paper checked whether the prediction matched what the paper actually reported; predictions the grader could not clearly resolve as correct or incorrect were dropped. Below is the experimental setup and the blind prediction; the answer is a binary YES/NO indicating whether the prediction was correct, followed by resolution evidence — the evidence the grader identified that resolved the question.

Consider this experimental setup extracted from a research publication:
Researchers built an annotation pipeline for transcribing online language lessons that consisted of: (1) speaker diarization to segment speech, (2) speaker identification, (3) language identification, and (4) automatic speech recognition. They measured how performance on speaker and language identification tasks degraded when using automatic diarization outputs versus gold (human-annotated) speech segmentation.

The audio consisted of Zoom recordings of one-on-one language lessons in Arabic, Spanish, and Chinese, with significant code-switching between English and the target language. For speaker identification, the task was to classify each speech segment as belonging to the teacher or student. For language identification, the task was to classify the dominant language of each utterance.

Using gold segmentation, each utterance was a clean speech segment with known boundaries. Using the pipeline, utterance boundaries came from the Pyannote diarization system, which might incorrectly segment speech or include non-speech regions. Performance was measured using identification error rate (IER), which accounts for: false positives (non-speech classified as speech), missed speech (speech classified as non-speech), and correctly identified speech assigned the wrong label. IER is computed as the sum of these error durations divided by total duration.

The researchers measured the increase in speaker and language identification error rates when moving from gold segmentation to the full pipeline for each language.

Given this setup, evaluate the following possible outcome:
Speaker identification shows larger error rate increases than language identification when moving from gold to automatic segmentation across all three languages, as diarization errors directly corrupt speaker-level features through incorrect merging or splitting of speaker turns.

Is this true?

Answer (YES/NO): NO